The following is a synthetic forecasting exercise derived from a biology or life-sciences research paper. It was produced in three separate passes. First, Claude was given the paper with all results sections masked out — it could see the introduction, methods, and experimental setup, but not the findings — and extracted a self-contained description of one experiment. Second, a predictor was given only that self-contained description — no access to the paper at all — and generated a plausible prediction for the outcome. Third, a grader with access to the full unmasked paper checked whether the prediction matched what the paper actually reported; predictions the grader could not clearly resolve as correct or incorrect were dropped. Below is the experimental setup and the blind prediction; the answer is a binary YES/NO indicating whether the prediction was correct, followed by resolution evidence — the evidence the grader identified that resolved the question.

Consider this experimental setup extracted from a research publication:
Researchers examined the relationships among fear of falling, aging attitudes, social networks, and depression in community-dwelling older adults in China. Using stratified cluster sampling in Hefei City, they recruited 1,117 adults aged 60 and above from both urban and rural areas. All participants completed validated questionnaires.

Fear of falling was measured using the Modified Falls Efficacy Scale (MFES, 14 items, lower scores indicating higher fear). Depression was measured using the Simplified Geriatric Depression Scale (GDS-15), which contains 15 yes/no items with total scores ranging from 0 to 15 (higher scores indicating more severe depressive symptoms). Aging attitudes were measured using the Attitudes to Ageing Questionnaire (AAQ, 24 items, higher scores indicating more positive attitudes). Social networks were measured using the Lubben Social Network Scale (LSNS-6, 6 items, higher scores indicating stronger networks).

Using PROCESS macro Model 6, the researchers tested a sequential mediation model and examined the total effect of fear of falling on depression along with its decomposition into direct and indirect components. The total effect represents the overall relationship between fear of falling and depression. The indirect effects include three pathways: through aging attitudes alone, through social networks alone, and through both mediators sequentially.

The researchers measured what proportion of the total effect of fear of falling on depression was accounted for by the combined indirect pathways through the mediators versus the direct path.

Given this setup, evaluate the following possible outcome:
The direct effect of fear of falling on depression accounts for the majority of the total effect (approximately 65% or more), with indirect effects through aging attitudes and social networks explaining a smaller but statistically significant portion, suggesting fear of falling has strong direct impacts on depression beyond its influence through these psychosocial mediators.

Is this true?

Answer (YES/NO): YES